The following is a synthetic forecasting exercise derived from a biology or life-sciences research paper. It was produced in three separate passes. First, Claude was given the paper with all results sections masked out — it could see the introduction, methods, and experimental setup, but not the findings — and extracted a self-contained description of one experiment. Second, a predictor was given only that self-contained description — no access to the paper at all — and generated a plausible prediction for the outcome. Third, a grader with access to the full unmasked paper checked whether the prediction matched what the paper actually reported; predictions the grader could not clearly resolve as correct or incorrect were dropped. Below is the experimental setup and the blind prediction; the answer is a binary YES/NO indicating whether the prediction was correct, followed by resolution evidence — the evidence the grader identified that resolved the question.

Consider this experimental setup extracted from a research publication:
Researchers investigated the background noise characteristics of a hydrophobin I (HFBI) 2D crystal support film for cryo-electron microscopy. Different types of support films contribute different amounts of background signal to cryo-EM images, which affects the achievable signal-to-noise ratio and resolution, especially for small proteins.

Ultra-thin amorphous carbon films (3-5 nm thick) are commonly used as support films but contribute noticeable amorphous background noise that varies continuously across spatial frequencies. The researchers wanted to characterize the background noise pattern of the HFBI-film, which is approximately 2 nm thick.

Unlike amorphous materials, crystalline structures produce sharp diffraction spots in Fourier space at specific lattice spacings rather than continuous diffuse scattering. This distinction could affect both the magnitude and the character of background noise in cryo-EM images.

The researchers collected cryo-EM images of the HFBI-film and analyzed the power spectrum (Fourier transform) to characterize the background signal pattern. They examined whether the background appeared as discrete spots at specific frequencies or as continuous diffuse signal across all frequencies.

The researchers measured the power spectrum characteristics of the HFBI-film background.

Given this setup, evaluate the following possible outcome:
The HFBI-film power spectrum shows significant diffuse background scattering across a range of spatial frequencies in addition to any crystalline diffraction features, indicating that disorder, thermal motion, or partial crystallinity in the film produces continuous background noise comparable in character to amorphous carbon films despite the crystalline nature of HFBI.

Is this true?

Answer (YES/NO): NO